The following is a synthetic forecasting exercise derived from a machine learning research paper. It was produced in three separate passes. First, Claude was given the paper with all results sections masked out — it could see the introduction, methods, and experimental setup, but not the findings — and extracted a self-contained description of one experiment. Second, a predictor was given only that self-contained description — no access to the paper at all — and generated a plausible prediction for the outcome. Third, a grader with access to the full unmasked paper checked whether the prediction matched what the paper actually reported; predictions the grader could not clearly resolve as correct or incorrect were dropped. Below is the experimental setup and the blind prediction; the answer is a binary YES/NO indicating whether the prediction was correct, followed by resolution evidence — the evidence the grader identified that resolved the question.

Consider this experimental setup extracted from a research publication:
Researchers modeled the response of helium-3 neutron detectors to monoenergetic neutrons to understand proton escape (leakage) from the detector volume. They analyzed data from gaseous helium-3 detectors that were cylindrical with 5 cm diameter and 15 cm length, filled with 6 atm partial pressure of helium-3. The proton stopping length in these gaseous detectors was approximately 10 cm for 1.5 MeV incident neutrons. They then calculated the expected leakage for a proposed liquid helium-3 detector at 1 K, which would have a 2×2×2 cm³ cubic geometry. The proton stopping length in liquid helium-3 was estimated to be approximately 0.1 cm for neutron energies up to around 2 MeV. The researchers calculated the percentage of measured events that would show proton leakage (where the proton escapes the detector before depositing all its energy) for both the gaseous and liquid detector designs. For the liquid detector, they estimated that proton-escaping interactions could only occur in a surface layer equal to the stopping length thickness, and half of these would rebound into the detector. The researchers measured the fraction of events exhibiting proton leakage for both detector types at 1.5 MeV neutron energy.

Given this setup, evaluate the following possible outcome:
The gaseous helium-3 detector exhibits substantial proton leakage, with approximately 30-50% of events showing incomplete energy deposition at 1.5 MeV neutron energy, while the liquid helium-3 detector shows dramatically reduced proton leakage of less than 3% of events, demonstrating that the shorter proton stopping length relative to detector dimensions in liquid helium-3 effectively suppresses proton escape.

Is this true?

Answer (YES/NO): NO